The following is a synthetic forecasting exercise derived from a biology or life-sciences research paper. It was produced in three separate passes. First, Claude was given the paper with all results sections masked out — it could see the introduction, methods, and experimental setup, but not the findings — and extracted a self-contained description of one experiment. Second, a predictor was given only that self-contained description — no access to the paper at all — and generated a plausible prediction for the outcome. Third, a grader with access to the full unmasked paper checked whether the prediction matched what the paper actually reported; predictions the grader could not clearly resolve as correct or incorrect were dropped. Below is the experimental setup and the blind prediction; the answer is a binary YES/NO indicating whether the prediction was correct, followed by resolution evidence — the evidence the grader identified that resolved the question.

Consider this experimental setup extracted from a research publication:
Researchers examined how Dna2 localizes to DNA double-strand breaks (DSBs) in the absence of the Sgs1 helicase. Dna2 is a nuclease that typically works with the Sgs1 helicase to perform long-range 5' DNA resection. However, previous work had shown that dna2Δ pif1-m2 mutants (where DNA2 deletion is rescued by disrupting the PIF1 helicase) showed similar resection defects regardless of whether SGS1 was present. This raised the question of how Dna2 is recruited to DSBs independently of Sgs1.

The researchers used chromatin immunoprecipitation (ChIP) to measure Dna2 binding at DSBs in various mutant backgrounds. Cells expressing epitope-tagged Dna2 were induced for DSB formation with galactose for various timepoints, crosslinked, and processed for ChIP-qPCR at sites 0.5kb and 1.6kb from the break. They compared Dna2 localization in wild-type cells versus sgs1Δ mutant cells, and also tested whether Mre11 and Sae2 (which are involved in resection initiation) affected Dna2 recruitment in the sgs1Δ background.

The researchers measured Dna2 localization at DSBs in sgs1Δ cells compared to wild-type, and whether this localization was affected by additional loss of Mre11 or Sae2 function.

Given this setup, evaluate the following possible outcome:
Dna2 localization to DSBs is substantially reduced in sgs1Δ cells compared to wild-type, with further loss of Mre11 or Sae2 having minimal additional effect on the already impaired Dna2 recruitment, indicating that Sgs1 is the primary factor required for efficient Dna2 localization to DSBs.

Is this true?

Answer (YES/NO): NO